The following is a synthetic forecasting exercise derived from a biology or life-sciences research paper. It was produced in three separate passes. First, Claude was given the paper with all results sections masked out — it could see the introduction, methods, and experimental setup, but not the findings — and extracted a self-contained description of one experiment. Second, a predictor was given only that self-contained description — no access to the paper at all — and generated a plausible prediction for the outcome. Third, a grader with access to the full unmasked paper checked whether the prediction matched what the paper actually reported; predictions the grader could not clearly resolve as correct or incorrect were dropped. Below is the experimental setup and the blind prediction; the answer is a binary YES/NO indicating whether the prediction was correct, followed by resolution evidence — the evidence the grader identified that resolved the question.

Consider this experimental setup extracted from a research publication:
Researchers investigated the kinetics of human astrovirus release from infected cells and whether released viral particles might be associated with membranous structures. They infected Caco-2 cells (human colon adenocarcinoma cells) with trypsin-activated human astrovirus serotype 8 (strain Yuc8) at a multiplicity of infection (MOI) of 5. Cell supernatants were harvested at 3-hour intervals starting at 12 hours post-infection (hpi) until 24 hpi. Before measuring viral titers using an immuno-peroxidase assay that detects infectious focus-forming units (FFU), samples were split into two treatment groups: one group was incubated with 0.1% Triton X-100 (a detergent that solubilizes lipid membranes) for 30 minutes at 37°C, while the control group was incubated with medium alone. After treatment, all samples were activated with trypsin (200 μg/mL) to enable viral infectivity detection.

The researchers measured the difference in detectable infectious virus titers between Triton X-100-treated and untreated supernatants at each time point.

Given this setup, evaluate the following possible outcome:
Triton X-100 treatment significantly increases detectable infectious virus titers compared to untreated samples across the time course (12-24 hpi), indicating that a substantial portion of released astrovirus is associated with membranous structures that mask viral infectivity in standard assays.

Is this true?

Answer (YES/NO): NO